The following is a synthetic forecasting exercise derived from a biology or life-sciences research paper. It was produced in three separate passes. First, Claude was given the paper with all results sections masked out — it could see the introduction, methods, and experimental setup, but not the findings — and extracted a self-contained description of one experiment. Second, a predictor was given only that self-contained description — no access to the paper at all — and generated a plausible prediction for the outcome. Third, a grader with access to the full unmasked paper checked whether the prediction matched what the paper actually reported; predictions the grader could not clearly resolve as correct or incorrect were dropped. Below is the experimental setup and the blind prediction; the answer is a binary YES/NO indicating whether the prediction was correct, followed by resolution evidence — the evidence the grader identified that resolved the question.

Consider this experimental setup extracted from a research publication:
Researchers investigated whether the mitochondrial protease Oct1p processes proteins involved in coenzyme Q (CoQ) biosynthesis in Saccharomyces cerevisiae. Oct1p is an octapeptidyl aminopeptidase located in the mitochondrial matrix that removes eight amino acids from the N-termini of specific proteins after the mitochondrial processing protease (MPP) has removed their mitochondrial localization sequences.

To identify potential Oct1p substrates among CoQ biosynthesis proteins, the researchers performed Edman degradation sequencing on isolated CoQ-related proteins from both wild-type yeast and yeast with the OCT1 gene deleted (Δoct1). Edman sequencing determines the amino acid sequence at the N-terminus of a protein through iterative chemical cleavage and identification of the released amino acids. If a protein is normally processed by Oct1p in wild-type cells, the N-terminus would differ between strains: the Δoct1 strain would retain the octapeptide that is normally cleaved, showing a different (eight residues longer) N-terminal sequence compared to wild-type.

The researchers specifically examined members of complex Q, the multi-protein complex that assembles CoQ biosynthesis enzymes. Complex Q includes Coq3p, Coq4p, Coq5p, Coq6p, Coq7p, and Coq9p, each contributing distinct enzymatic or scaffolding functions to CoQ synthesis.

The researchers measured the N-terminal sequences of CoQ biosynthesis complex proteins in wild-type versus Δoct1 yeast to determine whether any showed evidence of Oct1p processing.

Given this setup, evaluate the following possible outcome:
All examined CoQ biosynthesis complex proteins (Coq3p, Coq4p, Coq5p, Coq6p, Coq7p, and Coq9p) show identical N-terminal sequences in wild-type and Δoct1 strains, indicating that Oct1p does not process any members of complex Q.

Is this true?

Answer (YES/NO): NO